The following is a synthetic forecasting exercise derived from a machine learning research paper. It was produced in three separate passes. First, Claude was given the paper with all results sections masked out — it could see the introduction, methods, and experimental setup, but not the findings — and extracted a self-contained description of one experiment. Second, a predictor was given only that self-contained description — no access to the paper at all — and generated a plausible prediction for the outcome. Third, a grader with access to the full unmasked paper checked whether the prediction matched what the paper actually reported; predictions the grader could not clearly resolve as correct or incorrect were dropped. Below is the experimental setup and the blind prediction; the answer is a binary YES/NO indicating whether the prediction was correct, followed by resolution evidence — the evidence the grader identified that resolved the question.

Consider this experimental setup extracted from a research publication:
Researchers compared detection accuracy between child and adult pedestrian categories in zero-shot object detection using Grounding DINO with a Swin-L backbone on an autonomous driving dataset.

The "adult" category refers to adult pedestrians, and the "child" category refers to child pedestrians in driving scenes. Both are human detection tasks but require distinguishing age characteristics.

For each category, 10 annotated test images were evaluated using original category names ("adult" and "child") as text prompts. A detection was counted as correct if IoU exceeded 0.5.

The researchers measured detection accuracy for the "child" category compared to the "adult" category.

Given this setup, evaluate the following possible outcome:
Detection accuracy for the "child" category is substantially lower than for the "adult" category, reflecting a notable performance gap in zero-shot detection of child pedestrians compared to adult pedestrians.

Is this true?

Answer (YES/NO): NO